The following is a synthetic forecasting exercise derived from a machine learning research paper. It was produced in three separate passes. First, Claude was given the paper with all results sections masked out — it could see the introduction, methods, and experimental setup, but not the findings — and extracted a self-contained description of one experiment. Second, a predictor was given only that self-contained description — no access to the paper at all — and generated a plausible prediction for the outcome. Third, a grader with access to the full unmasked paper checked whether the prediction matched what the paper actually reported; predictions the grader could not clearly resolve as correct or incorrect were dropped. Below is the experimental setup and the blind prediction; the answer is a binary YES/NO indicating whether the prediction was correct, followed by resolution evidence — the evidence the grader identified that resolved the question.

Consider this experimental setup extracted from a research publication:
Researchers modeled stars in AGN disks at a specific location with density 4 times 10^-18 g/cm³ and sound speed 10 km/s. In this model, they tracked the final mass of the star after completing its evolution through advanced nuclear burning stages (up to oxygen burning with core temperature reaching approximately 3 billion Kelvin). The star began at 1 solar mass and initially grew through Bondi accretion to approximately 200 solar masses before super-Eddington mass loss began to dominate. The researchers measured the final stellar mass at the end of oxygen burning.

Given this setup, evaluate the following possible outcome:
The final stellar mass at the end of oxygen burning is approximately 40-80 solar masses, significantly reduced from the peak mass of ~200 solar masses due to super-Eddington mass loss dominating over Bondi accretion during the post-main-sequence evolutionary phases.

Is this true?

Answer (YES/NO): NO